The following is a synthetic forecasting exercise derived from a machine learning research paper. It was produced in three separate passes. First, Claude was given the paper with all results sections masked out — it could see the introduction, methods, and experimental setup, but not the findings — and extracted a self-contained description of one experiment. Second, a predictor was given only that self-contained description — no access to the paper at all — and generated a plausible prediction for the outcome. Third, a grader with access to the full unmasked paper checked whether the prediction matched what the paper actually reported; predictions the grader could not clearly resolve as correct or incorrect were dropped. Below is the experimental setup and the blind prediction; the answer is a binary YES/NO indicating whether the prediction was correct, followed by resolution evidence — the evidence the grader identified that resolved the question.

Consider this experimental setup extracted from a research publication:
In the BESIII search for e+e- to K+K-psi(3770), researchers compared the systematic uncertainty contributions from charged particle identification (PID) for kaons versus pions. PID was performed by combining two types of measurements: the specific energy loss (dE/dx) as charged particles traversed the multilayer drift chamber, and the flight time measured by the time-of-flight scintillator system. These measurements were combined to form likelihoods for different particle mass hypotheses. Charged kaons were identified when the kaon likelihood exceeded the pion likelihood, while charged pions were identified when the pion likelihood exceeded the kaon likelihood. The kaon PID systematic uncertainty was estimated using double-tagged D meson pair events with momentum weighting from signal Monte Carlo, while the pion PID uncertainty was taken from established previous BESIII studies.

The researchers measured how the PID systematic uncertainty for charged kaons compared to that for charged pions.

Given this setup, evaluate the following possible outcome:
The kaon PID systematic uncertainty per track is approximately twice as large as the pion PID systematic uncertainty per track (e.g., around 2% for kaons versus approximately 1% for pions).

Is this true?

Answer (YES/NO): NO